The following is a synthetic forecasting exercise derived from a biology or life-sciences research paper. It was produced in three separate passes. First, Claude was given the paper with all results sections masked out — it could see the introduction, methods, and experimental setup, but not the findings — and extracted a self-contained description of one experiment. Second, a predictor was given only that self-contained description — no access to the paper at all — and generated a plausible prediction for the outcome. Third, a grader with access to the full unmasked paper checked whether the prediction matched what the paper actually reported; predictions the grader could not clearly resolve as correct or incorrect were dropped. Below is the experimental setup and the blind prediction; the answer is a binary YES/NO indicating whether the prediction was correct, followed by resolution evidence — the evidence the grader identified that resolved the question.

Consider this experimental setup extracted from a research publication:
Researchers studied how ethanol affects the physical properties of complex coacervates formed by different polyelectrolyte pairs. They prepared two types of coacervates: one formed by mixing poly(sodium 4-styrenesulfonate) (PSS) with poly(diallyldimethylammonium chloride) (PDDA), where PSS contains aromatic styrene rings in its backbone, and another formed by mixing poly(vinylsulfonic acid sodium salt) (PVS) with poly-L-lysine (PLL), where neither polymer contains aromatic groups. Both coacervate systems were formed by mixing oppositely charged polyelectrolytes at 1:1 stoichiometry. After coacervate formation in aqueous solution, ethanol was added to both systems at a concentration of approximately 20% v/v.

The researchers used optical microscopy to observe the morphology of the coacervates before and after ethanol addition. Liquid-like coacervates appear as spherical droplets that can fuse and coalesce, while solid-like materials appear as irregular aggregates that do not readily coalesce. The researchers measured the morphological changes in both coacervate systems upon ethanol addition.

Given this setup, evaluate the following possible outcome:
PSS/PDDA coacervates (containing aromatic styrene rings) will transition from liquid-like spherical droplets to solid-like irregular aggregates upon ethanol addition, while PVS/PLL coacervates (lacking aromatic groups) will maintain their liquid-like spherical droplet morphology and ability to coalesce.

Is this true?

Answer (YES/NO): NO